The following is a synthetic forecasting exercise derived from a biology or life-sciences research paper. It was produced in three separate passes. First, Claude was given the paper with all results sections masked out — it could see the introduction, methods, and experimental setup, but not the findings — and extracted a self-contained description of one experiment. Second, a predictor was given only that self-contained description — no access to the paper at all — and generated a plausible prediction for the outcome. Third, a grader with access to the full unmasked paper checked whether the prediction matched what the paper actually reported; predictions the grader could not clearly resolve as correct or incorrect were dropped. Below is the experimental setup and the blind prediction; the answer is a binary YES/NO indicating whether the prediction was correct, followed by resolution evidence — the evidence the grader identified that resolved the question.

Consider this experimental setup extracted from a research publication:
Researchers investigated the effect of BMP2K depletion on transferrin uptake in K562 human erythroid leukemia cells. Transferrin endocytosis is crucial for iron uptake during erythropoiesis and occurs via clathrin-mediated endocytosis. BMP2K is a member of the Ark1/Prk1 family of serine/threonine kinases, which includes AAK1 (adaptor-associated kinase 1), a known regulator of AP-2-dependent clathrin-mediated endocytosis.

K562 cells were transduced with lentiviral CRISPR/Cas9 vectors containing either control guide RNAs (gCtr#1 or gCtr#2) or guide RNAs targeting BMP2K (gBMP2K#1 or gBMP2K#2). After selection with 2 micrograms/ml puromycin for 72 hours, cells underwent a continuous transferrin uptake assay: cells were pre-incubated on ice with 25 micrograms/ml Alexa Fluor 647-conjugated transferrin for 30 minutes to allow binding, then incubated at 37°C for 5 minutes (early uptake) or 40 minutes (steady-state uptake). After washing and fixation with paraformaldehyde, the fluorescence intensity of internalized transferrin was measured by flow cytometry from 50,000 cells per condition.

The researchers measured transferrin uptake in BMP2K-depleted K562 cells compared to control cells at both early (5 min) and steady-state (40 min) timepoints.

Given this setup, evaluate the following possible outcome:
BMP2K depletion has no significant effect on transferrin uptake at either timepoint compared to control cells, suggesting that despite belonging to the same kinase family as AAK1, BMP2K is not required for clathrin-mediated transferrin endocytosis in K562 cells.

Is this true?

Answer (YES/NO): NO